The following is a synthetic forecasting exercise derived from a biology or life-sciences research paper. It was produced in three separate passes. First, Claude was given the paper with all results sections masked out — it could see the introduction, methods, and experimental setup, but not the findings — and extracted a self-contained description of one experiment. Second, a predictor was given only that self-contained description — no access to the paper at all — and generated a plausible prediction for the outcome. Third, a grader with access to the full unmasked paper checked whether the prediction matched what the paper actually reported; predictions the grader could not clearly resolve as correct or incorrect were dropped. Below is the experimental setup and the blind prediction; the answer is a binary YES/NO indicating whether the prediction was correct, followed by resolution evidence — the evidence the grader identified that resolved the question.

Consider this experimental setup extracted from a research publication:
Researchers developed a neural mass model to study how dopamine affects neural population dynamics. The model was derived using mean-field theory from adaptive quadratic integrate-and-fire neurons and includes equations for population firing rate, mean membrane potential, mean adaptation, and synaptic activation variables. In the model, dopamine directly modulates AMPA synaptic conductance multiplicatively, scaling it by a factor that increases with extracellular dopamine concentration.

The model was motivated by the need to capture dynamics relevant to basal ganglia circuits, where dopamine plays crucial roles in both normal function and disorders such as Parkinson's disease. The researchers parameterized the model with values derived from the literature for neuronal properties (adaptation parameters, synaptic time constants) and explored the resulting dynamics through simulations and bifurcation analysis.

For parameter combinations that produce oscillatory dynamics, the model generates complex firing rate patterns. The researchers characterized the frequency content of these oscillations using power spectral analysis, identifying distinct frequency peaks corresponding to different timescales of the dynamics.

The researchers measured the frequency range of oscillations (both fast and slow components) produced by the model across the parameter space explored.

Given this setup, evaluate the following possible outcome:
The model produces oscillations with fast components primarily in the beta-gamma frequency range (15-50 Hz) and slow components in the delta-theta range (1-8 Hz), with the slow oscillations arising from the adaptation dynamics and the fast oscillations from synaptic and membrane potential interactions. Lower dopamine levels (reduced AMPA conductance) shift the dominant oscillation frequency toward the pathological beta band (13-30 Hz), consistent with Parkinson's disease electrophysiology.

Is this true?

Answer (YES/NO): NO